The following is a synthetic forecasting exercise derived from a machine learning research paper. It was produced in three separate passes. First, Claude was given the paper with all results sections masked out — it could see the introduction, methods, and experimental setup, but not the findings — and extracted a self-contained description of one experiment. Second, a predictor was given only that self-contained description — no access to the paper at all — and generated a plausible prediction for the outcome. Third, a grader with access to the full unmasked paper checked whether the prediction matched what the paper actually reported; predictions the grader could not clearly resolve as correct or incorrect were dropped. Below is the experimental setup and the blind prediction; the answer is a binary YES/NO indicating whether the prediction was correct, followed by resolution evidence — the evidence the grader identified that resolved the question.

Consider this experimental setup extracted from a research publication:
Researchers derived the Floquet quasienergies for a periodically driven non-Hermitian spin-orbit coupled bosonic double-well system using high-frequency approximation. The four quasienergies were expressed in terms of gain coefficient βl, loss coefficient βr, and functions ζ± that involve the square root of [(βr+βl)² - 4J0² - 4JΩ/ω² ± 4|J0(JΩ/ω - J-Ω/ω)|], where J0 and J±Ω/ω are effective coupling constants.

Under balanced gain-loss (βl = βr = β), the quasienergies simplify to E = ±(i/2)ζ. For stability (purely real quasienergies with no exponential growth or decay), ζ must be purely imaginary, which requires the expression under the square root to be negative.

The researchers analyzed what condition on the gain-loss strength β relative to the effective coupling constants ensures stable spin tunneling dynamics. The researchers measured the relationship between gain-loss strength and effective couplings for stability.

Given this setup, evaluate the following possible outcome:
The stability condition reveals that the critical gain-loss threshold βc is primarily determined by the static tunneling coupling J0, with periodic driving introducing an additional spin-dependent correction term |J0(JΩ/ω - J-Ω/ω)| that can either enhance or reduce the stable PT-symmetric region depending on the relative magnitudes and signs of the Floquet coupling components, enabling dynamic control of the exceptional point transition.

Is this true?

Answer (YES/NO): NO